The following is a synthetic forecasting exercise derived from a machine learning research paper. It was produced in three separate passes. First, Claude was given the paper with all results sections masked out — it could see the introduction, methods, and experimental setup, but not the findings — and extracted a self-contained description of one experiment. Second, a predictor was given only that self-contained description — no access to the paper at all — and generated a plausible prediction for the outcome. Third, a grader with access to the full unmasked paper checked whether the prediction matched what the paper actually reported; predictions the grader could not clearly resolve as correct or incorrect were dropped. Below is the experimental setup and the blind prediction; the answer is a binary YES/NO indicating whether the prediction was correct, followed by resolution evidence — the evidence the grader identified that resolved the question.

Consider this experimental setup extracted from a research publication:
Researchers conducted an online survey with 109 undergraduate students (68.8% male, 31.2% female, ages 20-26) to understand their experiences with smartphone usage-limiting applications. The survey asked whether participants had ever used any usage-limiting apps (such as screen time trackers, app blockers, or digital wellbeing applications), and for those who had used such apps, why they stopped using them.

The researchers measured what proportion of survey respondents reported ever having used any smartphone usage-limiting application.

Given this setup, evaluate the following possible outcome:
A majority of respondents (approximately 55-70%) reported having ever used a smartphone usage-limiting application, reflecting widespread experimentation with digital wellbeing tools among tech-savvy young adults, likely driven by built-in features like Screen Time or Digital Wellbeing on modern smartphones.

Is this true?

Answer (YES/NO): NO